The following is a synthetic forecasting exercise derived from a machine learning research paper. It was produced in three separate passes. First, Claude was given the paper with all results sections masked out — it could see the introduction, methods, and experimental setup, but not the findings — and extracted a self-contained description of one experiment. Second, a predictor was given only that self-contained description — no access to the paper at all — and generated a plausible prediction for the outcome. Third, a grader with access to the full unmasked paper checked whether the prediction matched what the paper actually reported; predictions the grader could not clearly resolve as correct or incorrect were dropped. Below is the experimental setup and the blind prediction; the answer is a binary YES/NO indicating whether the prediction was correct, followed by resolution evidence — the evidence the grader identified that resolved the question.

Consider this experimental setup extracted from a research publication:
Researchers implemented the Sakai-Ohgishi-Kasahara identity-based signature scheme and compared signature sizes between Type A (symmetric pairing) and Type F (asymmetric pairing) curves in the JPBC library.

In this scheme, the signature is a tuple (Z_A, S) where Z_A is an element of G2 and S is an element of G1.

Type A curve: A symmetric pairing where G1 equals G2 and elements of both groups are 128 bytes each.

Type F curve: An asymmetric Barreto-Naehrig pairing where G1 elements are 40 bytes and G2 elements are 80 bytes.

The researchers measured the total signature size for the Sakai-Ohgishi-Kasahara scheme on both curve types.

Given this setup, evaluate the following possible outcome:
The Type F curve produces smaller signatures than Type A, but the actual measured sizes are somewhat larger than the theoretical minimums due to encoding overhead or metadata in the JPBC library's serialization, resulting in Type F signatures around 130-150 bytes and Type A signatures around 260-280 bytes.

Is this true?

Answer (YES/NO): NO